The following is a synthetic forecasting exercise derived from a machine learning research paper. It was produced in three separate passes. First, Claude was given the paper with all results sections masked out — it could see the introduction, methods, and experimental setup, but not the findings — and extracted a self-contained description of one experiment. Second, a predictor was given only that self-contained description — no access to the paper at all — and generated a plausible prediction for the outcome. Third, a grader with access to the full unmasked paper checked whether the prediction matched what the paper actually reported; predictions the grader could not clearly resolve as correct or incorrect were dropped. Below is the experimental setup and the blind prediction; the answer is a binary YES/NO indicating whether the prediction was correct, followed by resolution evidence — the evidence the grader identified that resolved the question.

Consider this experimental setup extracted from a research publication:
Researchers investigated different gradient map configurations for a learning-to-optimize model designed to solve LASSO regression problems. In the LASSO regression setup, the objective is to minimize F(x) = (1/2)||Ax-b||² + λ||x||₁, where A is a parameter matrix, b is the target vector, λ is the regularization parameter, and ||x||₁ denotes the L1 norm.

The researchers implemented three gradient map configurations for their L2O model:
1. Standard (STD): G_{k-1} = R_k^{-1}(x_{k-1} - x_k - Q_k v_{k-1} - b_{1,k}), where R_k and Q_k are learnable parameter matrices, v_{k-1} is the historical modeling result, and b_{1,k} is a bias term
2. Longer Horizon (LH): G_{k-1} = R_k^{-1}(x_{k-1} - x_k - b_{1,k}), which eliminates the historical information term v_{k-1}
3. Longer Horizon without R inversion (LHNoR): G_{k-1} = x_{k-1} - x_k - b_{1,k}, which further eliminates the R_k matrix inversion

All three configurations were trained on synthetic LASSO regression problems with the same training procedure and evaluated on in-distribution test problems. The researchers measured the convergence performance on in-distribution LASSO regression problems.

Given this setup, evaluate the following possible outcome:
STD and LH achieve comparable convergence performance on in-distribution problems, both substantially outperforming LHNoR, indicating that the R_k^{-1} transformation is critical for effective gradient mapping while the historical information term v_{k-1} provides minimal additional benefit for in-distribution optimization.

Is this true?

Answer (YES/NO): NO